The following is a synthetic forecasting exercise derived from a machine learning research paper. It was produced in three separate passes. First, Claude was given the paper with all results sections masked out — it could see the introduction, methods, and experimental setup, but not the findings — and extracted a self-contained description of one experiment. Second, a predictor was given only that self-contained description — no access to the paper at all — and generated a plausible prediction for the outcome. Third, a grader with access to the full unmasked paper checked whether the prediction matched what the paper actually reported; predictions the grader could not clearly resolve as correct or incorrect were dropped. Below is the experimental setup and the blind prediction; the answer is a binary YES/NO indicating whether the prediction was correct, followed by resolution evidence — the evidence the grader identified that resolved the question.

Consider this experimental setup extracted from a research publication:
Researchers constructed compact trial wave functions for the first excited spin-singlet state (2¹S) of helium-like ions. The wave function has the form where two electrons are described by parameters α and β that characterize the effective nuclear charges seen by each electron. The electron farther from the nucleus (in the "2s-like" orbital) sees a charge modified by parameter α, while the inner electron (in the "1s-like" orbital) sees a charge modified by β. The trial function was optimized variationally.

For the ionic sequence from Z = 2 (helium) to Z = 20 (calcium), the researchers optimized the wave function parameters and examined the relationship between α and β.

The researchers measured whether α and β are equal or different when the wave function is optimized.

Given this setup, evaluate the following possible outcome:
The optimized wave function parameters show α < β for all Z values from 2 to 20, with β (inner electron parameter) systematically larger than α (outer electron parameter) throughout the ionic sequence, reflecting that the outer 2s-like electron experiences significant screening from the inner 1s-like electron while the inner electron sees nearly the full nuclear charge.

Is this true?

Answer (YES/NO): YES